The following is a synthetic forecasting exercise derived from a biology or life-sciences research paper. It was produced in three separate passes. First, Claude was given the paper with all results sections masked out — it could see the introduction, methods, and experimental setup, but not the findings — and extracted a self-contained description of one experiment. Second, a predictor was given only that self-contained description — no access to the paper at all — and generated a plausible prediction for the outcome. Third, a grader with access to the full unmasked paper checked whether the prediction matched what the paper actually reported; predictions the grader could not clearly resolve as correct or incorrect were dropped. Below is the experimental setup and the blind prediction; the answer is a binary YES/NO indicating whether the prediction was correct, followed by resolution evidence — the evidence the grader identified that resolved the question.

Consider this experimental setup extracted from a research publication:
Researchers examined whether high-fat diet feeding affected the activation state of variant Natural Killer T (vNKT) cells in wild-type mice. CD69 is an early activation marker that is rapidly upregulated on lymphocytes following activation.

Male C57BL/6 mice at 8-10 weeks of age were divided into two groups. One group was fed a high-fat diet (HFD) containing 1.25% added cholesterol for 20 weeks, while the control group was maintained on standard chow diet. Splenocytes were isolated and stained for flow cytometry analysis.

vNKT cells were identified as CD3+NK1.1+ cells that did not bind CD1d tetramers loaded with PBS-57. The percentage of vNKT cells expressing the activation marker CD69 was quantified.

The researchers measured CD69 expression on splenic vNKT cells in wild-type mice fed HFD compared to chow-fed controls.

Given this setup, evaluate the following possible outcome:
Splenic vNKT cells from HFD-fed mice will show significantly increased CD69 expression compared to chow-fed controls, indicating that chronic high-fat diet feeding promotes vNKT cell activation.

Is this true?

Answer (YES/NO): NO